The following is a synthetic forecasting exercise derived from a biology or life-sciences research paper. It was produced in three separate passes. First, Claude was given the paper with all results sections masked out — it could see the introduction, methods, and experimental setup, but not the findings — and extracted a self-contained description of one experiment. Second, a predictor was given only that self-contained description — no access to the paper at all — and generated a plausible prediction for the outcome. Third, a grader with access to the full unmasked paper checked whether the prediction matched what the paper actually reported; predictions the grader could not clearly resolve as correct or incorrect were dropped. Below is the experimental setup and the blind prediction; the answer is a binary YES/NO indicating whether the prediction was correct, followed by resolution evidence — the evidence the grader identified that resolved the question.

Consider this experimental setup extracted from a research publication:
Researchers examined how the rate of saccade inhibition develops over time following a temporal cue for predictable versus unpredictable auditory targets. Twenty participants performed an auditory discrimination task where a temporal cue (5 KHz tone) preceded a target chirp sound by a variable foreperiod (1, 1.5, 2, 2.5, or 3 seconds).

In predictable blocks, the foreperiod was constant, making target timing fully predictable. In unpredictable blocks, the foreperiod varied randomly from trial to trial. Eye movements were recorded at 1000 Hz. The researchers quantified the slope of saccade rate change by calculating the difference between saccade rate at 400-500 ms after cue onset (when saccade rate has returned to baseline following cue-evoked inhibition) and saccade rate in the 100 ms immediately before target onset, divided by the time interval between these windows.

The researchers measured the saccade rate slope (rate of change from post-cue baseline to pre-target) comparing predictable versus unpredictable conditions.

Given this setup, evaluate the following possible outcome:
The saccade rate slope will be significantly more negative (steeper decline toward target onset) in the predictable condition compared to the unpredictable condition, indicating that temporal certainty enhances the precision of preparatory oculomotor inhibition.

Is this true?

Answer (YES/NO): YES